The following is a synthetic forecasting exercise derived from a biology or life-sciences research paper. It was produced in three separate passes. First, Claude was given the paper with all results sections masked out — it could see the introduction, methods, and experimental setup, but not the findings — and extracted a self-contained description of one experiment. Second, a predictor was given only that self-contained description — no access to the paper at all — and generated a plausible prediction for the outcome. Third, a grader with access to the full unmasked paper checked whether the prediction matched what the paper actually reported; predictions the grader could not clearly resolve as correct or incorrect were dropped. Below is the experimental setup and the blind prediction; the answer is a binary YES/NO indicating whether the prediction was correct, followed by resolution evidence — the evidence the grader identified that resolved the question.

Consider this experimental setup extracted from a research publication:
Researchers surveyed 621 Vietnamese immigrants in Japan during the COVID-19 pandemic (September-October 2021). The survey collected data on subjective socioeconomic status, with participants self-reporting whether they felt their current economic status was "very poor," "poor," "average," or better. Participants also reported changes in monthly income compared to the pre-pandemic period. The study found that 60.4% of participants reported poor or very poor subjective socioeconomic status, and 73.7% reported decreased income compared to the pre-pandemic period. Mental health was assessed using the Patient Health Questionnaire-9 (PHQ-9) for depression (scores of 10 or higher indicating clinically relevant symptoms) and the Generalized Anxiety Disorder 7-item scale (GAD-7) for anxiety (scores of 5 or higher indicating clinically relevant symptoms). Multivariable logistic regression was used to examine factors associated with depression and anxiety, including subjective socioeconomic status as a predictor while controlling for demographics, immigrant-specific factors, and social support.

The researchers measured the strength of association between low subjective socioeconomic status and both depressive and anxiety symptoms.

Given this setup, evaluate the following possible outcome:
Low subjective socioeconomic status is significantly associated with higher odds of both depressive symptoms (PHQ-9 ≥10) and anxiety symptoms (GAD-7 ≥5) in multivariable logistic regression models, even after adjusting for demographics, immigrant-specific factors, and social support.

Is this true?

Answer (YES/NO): YES